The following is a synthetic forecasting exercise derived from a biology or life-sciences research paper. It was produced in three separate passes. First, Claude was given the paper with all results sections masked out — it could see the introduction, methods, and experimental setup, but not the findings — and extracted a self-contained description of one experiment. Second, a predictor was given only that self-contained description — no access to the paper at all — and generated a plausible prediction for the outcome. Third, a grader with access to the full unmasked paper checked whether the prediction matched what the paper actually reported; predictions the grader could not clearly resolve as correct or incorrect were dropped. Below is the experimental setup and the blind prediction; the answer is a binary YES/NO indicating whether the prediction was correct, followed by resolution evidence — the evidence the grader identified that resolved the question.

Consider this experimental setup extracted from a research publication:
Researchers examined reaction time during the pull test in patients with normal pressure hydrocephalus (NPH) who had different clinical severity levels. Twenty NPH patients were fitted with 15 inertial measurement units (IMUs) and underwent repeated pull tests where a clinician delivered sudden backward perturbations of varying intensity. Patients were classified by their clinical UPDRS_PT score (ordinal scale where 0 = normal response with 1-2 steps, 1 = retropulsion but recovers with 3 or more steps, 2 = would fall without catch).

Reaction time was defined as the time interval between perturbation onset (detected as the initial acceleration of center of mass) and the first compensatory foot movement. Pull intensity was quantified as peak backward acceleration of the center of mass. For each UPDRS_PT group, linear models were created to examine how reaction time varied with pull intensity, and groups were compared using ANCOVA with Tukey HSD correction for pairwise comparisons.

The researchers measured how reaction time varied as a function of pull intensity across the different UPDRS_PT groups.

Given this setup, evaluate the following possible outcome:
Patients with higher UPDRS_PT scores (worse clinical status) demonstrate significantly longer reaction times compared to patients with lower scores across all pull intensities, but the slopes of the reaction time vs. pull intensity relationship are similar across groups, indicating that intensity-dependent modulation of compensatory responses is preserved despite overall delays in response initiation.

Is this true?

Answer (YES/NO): NO